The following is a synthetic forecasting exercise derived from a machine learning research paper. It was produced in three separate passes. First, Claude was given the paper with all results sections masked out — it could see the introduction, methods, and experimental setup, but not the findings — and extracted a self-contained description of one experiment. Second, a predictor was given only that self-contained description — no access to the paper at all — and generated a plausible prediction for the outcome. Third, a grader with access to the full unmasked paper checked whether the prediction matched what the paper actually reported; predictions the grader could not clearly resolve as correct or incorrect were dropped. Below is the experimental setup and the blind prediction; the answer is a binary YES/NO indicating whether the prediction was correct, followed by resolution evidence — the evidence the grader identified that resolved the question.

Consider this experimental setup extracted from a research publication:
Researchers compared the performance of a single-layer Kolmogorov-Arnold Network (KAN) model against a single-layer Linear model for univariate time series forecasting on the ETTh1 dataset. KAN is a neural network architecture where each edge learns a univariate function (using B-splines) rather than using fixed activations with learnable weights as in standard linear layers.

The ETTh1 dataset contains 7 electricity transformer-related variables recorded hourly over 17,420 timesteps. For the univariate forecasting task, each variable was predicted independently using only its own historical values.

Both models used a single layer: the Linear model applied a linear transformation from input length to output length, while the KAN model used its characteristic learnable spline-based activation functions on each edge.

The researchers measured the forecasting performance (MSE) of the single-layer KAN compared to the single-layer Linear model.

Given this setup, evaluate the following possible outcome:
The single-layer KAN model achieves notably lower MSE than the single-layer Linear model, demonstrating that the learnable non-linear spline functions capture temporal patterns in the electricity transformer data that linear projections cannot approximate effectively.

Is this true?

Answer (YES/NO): NO